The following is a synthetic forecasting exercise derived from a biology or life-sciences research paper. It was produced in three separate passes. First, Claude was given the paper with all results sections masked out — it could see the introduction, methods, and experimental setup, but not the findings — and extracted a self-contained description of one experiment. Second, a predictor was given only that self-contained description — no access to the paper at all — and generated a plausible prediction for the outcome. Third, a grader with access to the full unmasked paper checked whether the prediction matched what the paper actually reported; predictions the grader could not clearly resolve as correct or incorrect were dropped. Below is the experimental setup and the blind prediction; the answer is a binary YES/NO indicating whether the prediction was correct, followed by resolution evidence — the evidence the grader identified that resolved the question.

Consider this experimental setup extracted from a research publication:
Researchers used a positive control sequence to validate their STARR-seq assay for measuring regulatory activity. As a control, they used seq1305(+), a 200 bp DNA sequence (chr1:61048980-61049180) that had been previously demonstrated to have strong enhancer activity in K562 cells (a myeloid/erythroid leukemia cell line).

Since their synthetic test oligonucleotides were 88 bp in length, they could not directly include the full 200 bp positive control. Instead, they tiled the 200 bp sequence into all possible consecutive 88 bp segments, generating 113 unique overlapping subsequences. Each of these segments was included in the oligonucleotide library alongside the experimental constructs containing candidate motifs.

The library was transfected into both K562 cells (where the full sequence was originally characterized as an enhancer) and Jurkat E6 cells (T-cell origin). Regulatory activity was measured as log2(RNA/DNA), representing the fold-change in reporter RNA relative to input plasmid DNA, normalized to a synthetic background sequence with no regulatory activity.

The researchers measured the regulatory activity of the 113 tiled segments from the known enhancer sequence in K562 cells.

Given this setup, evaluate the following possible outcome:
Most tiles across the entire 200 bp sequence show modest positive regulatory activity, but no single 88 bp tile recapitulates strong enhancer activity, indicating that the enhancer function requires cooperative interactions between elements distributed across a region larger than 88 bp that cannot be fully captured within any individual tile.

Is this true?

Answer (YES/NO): NO